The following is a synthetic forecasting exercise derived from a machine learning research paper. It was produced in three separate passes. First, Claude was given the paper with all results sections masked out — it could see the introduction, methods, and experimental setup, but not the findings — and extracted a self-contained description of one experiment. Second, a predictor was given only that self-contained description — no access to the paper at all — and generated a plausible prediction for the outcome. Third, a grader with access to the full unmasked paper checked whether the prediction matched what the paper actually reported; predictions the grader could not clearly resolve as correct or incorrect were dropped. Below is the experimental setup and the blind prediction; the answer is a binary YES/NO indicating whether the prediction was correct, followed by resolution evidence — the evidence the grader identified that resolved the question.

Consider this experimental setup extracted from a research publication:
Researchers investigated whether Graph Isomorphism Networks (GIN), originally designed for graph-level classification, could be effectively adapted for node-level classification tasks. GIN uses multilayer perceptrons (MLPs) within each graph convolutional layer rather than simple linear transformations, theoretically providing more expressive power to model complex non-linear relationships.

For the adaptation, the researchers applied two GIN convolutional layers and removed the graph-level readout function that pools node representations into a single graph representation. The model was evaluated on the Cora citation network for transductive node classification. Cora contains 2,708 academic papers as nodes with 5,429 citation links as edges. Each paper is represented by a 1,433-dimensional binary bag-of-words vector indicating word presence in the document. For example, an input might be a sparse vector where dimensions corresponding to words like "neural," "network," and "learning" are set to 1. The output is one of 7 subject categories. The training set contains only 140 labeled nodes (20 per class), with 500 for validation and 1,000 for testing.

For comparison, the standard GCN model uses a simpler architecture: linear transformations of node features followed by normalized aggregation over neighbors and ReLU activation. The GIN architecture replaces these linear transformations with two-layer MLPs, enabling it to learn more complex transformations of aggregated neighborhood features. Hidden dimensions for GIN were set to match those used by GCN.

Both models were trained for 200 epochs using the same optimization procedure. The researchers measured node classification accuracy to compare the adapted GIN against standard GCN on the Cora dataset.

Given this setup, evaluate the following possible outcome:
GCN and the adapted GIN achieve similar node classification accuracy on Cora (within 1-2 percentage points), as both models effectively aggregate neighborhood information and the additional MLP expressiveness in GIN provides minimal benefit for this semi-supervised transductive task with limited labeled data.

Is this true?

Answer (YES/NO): NO